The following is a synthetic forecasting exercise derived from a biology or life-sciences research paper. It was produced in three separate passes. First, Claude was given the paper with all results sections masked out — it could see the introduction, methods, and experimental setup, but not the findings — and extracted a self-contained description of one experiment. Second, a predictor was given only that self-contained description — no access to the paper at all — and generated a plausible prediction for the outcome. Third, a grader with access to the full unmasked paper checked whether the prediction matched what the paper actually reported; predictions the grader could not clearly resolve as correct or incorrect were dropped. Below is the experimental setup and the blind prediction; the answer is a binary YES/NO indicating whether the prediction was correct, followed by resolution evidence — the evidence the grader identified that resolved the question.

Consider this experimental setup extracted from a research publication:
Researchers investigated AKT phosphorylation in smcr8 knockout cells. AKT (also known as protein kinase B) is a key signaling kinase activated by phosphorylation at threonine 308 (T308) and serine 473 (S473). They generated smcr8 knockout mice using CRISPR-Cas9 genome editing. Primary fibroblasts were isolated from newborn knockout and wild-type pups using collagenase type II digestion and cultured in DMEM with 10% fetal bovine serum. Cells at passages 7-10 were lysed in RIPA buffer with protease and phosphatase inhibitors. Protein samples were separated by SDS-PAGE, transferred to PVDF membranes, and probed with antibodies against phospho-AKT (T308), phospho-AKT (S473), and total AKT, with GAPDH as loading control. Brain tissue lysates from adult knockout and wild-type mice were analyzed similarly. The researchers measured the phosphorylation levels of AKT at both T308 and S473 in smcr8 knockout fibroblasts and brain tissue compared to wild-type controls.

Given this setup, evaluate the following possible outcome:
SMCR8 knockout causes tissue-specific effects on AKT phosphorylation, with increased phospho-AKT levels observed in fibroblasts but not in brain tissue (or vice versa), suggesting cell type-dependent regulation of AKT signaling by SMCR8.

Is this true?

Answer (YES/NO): NO